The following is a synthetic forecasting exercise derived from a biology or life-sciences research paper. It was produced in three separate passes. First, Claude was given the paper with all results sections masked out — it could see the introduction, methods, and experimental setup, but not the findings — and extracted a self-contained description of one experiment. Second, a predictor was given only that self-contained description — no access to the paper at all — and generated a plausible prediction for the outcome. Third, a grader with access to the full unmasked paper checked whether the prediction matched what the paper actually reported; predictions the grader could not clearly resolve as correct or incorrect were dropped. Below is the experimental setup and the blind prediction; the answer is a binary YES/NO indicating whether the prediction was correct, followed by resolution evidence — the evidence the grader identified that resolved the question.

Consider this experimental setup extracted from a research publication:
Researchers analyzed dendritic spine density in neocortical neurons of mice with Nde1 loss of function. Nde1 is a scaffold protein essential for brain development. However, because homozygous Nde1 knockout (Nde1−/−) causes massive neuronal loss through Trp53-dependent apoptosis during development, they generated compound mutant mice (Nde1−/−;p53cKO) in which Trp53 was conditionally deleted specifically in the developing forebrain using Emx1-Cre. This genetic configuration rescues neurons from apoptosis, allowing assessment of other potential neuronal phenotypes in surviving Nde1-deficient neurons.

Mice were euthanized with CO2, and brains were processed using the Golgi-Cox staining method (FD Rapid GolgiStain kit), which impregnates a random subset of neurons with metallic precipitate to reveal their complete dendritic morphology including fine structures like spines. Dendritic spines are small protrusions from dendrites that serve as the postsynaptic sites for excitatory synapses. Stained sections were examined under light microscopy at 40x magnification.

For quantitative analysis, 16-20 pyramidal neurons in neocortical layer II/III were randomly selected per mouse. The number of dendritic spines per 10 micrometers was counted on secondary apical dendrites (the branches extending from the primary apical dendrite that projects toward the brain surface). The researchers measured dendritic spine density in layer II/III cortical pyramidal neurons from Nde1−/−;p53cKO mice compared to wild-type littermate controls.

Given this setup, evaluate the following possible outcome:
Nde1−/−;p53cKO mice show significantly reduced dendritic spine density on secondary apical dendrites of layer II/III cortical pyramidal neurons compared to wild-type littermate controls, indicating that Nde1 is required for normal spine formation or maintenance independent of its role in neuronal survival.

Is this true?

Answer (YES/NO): YES